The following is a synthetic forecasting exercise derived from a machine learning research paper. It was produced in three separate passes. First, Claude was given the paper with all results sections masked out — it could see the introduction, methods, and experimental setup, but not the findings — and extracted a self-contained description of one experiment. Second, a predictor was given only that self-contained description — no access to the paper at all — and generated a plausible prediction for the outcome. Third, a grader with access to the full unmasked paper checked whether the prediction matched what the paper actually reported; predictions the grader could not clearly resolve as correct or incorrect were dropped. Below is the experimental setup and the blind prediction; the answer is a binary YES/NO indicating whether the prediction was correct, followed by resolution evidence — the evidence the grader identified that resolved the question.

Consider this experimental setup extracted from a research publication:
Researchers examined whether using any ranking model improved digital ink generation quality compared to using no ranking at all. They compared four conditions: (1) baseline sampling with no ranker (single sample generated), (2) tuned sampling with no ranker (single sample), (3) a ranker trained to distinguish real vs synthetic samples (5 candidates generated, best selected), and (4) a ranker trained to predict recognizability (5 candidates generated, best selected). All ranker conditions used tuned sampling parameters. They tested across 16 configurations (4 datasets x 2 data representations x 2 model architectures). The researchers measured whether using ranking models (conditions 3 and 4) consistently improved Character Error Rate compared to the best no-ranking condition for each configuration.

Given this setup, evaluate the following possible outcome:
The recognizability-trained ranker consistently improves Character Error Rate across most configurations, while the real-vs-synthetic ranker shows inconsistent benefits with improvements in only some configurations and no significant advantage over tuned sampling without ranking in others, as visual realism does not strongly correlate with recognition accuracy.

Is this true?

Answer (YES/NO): NO